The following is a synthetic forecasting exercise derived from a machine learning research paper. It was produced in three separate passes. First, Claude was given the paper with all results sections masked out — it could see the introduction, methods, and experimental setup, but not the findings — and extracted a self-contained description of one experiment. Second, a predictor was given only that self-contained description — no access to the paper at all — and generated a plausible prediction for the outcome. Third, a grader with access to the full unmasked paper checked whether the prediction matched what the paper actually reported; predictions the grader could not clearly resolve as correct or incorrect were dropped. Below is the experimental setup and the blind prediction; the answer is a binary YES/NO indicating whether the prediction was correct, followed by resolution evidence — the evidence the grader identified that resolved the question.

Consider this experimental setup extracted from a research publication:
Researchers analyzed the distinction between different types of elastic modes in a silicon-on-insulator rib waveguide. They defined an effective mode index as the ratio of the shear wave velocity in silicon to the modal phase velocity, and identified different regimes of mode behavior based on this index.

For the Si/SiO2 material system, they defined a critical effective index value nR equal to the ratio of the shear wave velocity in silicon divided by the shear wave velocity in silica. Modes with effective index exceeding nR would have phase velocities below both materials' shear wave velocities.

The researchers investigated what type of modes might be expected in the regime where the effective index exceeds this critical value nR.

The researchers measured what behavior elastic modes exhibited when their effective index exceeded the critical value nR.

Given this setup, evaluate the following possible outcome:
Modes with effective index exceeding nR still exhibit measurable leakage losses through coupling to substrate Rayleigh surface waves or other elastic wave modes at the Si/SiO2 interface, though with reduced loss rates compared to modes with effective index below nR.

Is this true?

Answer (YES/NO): NO